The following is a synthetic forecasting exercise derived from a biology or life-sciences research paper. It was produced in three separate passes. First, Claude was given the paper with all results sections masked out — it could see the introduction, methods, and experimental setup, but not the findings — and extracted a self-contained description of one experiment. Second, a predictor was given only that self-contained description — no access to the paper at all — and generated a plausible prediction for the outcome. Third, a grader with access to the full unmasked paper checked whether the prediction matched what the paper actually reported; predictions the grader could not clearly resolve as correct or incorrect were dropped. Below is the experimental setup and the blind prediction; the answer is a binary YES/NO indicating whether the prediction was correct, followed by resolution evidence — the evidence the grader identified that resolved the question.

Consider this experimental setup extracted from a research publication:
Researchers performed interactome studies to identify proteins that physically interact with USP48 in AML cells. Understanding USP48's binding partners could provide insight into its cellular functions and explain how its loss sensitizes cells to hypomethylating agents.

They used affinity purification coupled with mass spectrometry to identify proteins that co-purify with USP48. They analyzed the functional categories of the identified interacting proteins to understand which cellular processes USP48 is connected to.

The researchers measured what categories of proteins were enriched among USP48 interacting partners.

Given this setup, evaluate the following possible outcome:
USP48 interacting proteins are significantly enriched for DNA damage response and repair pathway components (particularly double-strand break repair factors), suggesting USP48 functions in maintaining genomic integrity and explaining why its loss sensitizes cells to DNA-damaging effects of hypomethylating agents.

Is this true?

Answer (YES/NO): YES